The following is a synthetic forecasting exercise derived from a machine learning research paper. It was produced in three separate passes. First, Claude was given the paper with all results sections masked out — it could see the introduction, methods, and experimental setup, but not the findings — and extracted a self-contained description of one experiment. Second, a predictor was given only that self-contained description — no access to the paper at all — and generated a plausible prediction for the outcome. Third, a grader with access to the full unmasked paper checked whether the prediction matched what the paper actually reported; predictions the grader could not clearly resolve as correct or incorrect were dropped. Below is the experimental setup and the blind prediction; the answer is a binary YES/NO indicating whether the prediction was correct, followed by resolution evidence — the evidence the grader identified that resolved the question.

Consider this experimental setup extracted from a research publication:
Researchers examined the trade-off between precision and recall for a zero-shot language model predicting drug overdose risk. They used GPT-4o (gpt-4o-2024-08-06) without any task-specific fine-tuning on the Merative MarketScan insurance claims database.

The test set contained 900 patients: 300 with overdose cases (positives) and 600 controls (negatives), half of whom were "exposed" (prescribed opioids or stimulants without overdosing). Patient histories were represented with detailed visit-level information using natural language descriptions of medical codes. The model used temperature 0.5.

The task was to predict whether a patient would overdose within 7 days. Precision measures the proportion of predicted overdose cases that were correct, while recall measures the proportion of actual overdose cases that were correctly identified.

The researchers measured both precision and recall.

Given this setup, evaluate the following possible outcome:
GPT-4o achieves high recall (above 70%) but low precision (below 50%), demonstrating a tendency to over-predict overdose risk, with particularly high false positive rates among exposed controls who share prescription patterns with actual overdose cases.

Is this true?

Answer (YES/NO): NO